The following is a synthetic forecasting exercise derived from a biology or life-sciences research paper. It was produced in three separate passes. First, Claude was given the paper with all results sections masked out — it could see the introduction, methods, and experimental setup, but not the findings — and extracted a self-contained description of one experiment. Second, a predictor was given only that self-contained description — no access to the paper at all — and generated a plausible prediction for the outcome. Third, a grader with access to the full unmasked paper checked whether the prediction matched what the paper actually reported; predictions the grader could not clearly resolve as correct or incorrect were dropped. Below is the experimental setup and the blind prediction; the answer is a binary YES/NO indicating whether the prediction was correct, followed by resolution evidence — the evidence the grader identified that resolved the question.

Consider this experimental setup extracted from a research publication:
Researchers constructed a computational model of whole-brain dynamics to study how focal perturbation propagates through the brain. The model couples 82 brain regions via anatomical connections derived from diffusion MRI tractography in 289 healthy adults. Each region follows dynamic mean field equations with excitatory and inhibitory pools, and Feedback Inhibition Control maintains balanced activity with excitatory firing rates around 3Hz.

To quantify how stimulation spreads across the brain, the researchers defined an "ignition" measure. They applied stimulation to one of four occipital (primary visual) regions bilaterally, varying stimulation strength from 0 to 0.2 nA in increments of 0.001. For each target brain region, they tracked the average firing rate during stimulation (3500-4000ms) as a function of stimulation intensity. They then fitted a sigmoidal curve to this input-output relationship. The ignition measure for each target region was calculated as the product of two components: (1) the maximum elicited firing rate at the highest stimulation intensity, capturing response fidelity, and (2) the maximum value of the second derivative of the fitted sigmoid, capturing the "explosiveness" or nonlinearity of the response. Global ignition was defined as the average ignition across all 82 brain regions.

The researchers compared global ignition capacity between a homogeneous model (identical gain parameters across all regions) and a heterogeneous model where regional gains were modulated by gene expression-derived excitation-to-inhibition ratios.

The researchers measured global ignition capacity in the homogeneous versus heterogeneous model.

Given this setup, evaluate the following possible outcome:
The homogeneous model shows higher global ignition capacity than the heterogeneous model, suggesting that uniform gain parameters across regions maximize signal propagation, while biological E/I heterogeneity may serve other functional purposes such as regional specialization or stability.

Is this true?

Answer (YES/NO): NO